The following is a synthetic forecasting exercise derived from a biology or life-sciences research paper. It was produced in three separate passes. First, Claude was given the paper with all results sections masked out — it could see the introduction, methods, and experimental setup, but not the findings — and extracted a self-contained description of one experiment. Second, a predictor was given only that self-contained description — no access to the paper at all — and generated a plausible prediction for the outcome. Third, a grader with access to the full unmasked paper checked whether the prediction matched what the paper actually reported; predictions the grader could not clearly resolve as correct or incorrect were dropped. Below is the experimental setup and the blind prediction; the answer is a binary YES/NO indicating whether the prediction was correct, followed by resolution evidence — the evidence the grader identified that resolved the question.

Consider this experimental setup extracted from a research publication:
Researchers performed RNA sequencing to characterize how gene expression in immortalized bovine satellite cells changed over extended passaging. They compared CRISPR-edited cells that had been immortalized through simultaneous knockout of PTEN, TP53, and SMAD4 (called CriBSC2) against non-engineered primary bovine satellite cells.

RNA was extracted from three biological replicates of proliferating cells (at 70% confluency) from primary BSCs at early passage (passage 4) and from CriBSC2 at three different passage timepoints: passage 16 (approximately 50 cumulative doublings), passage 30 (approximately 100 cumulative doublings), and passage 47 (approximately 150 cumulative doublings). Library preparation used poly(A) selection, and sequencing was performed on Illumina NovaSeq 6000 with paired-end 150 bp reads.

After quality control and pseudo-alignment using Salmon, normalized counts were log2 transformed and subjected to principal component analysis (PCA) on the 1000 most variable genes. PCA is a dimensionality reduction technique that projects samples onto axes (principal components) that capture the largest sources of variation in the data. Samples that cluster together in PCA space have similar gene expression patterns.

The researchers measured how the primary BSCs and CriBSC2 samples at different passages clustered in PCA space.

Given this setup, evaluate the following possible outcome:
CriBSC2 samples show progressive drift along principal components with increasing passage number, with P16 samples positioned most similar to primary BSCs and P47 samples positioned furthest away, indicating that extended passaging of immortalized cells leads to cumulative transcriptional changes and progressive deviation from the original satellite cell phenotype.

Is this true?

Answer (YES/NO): NO